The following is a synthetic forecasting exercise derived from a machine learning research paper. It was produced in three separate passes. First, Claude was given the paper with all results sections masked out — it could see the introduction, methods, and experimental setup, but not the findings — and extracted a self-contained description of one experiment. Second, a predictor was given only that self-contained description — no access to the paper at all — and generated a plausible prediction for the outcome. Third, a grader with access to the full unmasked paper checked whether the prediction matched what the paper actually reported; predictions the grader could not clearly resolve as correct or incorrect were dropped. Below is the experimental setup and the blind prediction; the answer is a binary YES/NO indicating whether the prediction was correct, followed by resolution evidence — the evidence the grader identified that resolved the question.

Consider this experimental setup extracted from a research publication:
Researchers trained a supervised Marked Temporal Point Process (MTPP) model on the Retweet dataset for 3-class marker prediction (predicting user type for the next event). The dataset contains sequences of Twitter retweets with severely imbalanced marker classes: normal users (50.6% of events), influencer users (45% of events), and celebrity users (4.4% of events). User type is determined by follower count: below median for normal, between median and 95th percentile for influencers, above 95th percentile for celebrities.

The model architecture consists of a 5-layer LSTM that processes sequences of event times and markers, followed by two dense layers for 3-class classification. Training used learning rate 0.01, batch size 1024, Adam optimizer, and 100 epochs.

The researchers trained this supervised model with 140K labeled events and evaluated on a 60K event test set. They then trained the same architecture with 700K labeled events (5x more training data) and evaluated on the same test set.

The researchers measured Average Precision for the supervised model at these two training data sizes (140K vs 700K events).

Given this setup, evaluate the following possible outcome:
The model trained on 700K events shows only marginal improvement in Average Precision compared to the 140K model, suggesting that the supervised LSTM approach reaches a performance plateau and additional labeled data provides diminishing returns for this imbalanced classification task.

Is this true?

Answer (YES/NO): NO